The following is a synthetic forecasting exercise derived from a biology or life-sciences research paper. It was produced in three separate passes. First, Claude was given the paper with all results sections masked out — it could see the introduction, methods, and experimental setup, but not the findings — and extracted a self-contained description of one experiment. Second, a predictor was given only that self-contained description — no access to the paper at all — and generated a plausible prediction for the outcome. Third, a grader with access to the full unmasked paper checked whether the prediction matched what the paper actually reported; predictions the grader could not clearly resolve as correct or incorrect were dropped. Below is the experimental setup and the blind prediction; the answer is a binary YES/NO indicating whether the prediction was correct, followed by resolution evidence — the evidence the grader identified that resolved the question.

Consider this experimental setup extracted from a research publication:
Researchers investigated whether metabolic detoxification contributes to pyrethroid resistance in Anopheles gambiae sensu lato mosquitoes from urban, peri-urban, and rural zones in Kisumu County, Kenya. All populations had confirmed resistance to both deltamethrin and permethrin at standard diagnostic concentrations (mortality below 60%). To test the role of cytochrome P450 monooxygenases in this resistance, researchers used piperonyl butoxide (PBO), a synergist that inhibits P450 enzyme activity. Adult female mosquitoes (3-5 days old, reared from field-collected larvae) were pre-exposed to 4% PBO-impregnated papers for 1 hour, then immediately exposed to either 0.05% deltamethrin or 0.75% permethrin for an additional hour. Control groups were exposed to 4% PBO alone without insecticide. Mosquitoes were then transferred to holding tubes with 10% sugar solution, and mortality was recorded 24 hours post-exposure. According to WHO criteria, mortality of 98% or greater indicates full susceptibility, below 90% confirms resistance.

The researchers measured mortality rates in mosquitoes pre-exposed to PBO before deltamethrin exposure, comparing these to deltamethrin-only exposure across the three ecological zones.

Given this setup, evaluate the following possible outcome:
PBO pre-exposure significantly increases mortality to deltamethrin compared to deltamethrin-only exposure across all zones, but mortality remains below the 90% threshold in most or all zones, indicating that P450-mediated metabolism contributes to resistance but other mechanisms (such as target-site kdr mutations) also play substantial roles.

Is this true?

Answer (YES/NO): NO